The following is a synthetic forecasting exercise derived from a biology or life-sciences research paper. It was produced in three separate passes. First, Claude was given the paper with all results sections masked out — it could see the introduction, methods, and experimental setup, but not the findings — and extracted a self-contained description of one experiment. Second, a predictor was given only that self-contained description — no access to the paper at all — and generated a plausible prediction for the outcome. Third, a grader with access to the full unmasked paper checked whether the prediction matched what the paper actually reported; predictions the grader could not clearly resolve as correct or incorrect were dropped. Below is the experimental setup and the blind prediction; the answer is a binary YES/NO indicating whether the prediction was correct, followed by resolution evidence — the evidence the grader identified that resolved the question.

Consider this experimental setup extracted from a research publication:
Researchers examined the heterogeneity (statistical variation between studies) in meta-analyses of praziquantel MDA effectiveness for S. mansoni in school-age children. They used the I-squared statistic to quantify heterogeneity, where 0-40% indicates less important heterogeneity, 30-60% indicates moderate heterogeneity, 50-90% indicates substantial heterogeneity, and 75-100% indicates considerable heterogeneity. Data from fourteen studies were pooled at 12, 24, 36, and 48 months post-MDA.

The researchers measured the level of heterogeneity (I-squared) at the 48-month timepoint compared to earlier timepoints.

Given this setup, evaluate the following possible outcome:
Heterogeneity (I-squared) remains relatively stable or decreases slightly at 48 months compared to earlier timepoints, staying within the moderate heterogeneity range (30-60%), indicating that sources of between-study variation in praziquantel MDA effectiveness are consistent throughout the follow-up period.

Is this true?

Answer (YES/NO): NO